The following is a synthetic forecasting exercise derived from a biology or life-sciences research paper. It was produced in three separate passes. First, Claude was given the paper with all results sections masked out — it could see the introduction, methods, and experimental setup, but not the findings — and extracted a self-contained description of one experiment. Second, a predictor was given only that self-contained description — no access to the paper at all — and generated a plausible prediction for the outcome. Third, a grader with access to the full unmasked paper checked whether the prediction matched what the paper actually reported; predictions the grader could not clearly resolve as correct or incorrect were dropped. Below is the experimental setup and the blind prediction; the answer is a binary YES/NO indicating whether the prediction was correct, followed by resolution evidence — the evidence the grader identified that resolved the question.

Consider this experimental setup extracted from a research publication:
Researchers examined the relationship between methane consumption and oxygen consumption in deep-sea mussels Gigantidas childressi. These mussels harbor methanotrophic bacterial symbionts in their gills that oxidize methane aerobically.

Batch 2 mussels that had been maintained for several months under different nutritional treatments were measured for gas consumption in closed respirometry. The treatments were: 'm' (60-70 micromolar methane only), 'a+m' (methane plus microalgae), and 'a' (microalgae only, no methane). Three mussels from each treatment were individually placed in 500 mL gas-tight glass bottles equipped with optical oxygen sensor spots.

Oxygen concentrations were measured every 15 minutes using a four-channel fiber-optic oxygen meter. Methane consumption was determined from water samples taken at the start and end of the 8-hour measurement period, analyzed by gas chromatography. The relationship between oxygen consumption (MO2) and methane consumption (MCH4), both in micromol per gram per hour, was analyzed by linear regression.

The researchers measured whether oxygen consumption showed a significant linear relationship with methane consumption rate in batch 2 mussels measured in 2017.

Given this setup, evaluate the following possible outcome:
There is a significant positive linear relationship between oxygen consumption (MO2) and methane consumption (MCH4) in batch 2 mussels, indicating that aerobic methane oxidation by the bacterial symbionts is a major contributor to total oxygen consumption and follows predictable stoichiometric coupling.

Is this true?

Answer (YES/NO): YES